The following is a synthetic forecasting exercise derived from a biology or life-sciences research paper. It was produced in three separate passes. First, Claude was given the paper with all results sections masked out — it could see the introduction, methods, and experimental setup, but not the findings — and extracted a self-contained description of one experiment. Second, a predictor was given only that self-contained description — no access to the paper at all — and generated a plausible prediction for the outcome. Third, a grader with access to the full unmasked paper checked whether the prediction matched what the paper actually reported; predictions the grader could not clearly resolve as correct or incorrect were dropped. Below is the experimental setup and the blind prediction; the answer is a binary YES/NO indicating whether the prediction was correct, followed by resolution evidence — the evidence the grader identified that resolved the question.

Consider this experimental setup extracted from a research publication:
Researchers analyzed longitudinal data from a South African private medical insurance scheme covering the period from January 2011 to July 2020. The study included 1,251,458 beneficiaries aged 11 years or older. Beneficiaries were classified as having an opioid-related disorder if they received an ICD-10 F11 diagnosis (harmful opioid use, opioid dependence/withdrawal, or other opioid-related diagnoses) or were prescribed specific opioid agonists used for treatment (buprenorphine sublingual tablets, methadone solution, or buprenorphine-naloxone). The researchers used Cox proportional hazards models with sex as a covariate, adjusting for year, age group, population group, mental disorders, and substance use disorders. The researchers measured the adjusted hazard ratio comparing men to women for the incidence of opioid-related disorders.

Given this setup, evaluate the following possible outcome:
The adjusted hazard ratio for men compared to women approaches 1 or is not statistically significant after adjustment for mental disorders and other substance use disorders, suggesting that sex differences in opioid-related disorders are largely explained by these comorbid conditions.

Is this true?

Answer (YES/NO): NO